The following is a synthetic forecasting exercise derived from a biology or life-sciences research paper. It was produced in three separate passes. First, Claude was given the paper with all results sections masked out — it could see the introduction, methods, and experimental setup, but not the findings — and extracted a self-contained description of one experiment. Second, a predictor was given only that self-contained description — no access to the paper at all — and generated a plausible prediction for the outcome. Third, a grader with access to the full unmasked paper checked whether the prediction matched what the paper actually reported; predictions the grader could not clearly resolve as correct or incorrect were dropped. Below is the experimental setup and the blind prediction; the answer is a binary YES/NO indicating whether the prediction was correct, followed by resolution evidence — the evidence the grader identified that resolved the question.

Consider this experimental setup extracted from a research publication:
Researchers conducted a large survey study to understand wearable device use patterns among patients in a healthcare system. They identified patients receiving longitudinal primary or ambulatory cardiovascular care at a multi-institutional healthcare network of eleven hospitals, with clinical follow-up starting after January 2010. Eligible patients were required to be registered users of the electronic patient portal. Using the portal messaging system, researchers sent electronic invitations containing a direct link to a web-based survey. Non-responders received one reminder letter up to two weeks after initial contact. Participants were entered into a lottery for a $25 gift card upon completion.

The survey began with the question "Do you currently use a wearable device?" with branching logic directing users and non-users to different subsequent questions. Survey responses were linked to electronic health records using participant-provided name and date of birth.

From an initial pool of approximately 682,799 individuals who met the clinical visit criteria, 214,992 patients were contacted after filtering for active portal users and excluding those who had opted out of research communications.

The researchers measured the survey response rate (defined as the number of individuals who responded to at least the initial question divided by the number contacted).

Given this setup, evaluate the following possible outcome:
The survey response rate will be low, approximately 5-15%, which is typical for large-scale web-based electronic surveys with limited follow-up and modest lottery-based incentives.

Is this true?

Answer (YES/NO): YES